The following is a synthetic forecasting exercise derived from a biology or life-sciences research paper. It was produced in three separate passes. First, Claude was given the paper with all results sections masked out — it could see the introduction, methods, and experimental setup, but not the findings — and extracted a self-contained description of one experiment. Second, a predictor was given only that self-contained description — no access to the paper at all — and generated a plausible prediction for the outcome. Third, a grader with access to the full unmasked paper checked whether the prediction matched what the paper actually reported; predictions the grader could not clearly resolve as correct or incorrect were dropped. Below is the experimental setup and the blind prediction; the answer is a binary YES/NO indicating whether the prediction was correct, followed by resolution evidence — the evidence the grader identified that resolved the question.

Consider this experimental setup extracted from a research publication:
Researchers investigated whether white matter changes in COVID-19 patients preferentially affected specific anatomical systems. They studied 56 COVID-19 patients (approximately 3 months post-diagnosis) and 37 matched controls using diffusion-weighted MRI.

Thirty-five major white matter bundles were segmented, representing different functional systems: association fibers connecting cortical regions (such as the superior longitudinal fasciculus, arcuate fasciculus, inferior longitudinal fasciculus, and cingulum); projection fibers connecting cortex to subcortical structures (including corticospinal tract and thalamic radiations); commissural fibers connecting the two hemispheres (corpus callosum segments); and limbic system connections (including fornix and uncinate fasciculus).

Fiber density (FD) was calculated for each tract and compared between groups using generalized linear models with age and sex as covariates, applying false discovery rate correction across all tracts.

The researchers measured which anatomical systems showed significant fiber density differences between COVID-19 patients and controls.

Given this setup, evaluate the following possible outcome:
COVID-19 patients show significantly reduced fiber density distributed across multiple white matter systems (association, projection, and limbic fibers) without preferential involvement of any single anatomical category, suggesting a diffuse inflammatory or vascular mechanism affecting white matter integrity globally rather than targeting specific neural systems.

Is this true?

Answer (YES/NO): YES